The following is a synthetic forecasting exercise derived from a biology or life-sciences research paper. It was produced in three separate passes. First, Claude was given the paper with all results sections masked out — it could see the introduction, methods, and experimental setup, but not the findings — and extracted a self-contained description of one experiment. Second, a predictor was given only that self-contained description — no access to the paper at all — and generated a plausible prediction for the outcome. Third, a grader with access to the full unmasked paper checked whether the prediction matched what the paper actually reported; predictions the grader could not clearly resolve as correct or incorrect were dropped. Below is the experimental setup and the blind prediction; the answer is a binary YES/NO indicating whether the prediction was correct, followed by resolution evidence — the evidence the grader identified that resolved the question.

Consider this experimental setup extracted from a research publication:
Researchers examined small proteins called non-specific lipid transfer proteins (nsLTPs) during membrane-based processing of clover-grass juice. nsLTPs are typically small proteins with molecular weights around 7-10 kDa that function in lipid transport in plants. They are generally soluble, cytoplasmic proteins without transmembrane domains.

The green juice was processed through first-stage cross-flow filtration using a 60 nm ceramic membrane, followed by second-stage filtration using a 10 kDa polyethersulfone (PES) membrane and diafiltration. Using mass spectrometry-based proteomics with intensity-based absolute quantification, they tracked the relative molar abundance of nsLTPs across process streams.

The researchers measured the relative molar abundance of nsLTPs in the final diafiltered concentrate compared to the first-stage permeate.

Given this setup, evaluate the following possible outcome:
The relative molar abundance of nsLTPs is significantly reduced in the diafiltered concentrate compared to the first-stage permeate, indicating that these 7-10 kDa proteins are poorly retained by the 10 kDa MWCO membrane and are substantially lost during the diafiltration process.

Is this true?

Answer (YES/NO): YES